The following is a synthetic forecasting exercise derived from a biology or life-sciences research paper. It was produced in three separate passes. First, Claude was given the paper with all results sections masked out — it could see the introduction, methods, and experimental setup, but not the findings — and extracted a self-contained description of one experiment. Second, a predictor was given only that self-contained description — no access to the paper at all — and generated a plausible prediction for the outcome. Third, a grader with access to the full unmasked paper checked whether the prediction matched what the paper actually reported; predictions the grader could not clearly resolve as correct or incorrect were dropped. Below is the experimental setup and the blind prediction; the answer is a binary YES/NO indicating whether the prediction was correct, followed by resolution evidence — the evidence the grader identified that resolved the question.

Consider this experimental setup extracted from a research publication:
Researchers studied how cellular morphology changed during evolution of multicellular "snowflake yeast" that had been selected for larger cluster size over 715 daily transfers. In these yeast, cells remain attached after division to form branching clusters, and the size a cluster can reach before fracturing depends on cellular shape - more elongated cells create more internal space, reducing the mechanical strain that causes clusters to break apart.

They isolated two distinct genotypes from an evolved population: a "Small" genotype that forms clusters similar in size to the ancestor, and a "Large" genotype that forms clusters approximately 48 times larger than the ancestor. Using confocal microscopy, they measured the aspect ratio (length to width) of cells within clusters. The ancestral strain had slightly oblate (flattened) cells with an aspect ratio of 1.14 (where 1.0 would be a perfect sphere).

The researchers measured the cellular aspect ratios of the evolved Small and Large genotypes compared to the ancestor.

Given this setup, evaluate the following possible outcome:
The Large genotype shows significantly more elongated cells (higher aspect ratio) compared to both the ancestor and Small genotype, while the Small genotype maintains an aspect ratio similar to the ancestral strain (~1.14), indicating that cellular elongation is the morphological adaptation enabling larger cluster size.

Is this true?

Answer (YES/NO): NO